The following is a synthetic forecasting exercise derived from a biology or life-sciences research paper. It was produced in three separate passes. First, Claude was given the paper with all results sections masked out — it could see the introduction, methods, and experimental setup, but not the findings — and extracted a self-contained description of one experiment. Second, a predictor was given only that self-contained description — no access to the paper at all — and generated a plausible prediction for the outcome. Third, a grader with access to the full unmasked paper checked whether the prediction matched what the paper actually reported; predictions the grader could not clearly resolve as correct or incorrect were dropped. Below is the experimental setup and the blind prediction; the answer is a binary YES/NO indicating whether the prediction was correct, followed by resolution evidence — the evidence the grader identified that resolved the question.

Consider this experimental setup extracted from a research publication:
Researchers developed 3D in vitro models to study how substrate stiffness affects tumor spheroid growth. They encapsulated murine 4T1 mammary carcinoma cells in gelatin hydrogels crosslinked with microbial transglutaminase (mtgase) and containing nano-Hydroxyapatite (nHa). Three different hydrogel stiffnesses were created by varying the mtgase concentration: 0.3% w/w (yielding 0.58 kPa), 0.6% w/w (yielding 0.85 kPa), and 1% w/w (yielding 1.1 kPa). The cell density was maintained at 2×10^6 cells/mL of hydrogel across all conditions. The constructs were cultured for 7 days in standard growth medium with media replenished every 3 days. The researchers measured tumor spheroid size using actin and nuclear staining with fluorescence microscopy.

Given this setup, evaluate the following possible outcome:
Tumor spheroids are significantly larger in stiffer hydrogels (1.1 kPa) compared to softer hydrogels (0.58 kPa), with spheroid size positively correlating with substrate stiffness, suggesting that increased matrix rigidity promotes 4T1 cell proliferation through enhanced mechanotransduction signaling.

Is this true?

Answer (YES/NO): NO